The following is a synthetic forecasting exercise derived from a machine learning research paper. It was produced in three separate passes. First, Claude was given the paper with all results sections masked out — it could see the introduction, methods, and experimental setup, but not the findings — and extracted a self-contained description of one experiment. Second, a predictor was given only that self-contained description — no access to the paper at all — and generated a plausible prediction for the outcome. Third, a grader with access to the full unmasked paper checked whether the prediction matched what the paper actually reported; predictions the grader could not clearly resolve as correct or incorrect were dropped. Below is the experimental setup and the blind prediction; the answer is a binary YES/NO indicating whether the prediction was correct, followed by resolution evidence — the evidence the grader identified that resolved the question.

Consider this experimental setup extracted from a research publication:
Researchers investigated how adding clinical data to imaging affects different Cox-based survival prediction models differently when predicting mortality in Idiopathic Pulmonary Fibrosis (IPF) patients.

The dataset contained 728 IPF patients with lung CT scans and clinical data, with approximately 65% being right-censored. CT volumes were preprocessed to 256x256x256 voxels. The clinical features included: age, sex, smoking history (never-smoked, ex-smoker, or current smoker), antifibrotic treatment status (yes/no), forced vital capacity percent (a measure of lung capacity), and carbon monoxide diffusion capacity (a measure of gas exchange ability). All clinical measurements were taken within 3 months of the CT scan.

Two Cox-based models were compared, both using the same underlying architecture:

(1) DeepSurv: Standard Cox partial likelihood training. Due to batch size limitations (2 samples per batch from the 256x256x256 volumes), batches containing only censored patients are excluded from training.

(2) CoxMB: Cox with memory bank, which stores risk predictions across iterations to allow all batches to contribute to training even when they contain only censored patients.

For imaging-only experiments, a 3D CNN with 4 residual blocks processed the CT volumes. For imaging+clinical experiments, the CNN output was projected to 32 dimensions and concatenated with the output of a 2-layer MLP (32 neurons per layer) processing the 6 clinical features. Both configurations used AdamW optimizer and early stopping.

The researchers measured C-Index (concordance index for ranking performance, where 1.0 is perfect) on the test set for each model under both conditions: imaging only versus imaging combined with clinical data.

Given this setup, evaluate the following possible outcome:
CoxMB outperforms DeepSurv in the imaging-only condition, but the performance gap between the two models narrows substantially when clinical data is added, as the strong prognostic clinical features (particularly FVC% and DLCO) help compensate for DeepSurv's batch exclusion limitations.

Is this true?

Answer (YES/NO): NO